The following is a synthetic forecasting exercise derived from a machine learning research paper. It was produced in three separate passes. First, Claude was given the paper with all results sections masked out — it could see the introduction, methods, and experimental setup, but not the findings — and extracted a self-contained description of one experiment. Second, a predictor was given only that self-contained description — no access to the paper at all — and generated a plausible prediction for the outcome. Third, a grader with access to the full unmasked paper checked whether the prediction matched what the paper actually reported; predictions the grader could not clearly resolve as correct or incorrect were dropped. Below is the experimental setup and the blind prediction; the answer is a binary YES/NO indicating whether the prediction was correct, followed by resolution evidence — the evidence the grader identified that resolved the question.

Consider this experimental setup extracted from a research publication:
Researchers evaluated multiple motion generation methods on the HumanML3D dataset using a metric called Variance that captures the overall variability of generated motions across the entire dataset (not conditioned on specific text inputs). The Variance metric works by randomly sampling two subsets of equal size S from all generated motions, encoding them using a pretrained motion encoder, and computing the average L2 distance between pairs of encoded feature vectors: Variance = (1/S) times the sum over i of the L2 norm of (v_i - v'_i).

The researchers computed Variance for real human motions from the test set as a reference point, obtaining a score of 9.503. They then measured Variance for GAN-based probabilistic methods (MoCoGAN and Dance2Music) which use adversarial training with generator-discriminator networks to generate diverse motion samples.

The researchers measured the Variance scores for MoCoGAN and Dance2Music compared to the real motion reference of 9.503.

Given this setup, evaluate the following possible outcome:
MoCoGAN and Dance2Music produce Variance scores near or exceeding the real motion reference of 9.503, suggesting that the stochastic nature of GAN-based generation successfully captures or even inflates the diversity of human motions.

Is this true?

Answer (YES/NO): NO